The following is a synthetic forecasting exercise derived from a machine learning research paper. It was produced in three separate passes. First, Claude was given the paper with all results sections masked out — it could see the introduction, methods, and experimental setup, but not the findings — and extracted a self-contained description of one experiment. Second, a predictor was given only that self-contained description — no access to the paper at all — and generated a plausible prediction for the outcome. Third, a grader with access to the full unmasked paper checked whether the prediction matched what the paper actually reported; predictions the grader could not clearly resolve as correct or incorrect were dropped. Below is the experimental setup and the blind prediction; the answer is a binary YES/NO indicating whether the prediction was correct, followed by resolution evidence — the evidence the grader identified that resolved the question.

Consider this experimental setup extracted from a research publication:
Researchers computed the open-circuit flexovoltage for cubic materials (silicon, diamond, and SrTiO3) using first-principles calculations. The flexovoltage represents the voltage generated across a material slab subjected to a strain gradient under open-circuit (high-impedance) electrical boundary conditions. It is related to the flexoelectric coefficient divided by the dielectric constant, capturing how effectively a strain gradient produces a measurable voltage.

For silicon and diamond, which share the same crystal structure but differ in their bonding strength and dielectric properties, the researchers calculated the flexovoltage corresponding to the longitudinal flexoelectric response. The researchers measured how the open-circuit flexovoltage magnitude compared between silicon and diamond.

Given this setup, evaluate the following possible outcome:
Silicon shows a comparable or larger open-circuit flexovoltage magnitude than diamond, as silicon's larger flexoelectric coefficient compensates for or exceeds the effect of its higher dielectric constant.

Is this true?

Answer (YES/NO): NO